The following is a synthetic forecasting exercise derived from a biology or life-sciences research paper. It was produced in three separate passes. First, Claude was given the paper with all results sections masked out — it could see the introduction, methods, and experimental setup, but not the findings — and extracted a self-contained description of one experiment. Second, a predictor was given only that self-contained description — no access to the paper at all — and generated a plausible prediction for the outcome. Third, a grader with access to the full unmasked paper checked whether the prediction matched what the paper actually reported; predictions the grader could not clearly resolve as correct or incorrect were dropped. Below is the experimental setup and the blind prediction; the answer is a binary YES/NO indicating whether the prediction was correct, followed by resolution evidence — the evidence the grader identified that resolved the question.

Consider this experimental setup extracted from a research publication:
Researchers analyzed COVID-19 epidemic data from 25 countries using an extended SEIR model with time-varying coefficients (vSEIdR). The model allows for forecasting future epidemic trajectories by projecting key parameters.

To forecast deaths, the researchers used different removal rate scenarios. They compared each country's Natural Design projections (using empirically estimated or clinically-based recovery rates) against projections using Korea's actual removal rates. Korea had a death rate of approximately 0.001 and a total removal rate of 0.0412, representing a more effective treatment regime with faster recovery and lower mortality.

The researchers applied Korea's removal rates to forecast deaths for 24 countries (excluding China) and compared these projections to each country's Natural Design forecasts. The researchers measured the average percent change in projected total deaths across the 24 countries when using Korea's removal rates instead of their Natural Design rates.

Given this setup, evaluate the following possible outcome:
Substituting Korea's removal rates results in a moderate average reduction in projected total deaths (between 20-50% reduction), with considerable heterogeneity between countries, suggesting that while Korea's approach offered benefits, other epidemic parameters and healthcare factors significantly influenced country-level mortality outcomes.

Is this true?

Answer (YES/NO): YES